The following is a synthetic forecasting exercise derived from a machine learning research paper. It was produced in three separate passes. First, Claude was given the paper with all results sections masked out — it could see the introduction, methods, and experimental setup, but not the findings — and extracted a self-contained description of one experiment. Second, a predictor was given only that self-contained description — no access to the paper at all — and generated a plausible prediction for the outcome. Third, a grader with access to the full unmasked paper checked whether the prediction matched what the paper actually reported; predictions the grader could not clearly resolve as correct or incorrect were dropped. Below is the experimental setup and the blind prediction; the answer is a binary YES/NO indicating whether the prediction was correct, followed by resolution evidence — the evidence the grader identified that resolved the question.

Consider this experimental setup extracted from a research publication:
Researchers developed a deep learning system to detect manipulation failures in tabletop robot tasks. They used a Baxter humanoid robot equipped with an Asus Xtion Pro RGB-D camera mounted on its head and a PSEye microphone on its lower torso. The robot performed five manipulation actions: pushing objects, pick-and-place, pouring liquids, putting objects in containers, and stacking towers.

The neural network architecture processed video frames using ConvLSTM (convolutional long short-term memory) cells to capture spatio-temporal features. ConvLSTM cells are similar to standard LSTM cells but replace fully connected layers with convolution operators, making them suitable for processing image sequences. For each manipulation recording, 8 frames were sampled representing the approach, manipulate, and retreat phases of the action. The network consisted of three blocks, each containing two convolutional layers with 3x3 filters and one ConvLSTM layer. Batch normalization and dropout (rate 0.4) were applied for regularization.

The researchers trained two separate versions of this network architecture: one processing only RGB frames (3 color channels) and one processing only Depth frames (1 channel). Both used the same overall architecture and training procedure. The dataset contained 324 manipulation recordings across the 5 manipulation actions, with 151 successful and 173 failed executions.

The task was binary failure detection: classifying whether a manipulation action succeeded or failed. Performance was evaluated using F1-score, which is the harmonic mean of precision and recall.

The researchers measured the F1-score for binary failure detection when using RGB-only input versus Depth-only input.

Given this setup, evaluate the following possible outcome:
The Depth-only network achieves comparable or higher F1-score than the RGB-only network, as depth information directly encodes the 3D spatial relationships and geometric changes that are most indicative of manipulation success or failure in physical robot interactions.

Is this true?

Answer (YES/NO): NO